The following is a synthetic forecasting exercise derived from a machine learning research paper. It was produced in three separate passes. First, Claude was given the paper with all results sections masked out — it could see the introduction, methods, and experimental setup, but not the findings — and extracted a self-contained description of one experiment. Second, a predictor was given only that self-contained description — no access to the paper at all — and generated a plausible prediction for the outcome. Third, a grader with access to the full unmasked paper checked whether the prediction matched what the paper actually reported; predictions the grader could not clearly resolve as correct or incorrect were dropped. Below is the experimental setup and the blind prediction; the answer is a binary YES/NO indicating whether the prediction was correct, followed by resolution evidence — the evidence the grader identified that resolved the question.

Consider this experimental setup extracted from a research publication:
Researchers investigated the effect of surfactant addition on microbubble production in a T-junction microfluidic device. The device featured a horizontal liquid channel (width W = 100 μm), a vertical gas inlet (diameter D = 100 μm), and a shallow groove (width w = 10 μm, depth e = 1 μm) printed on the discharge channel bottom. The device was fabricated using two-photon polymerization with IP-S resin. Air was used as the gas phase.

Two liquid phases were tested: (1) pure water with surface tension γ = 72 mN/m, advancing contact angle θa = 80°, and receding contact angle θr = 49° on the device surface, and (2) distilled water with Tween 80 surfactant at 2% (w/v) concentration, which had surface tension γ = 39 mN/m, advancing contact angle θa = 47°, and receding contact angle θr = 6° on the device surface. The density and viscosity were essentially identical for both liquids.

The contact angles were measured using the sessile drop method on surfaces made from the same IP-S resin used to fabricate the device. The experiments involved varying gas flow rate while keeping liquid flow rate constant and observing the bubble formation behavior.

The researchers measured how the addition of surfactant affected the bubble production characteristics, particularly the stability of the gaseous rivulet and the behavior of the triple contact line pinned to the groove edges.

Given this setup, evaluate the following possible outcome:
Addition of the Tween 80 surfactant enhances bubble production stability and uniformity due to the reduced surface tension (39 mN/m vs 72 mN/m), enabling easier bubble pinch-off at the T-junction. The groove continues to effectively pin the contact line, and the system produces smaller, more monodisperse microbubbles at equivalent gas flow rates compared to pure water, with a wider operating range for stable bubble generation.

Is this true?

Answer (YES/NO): NO